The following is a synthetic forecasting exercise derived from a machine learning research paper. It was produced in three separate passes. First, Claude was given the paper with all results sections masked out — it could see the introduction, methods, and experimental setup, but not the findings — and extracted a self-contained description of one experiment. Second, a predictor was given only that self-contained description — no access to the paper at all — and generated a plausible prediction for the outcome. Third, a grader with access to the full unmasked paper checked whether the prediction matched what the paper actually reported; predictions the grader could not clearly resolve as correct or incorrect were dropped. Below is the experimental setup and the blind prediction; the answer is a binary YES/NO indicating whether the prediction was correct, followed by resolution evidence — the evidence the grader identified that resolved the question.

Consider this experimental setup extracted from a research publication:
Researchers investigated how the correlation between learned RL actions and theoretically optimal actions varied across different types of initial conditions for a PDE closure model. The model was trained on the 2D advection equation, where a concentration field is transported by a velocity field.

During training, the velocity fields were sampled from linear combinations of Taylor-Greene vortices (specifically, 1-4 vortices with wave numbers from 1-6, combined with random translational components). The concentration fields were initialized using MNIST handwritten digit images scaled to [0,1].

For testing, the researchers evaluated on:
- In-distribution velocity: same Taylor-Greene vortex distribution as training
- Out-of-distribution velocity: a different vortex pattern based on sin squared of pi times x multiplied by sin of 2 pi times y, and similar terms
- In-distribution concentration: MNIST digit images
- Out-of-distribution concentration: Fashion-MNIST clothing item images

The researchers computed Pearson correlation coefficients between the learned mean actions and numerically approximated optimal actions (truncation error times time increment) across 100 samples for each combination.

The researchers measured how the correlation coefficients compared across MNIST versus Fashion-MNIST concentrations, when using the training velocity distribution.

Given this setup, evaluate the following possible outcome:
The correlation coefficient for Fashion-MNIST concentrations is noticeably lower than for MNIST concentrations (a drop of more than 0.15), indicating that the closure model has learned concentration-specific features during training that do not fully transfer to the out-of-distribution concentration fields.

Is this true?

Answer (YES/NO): NO